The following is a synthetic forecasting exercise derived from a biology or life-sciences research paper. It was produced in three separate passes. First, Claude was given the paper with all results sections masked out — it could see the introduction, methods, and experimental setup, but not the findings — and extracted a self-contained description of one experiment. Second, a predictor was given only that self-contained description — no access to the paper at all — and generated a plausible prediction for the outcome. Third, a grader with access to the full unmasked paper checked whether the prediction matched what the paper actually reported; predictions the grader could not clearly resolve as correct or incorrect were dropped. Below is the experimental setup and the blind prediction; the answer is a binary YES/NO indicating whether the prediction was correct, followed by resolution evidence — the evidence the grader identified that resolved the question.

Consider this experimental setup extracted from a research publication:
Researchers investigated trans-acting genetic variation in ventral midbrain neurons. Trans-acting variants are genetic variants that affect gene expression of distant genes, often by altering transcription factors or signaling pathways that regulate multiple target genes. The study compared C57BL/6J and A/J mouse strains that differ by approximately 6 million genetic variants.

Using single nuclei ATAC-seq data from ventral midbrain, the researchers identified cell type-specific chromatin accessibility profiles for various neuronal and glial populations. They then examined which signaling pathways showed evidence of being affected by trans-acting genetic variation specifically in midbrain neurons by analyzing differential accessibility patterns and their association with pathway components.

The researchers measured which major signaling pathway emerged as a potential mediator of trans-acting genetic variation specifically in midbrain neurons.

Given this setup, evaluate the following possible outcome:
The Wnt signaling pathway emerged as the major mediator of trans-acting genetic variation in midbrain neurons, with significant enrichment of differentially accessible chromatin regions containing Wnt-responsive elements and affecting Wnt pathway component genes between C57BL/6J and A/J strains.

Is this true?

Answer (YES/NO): YES